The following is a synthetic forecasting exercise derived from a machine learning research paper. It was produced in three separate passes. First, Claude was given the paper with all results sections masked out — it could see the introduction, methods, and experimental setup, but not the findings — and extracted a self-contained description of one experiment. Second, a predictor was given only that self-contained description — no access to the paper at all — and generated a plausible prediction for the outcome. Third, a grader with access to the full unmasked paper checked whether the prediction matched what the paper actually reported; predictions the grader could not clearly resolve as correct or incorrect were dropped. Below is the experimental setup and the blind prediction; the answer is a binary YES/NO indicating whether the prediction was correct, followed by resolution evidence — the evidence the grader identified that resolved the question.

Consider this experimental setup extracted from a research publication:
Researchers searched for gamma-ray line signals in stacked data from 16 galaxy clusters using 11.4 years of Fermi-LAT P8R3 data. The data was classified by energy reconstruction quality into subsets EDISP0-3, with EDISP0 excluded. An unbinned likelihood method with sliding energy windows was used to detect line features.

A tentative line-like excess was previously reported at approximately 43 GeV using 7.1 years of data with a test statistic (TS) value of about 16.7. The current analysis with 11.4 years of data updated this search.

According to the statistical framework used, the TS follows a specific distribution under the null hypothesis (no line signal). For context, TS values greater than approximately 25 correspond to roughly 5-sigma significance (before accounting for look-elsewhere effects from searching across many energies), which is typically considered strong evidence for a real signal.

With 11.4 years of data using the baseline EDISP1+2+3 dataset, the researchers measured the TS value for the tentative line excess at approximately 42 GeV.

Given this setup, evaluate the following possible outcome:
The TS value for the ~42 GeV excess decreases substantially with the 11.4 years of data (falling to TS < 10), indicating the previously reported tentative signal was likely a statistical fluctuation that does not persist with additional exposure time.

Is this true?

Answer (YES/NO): NO